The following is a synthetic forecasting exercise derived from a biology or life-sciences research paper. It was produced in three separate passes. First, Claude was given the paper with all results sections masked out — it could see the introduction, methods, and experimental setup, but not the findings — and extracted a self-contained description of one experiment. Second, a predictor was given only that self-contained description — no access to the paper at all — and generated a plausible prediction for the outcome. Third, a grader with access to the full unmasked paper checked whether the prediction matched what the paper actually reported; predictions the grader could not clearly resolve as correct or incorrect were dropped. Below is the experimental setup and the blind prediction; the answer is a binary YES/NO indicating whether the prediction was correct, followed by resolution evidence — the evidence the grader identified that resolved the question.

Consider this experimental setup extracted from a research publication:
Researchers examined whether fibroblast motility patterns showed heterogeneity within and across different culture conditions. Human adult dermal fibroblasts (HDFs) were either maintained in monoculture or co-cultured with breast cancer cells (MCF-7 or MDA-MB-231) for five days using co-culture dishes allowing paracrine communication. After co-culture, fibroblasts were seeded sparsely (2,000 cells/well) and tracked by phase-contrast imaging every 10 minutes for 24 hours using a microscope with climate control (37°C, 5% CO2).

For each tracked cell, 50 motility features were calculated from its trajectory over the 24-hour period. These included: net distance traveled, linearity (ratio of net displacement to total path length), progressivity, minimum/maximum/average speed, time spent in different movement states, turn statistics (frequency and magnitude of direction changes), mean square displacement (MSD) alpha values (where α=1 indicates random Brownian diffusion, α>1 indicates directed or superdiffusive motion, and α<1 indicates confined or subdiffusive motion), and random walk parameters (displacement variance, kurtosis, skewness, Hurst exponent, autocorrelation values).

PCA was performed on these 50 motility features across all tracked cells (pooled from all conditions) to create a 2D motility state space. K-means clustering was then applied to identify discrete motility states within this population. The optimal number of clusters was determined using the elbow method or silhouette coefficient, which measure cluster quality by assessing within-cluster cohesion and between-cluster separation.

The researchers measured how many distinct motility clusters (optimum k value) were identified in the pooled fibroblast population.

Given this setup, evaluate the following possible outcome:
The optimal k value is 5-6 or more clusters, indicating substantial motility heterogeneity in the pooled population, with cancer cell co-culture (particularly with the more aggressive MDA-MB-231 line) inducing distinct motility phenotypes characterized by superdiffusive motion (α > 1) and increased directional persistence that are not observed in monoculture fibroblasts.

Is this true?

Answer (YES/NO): NO